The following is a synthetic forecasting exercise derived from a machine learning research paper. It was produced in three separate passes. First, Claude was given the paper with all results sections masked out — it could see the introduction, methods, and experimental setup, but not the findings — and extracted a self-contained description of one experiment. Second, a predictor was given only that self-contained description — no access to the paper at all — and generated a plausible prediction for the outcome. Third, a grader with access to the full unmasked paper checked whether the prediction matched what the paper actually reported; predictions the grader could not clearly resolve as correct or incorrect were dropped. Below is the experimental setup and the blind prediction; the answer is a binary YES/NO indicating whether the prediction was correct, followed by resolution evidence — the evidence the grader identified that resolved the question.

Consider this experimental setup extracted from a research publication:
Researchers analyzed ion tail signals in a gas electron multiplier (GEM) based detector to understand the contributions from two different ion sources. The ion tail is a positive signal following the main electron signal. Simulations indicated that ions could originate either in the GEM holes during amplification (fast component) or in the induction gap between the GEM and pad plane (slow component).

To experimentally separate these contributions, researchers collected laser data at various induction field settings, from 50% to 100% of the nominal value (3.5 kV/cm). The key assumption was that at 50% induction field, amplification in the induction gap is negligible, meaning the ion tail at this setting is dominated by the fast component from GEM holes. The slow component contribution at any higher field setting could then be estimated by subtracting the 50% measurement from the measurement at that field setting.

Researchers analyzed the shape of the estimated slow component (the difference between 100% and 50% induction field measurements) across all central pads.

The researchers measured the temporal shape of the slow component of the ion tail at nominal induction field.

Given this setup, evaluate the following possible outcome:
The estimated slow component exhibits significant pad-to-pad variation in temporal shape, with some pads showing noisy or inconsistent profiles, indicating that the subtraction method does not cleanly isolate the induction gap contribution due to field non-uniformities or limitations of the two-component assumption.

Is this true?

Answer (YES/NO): NO